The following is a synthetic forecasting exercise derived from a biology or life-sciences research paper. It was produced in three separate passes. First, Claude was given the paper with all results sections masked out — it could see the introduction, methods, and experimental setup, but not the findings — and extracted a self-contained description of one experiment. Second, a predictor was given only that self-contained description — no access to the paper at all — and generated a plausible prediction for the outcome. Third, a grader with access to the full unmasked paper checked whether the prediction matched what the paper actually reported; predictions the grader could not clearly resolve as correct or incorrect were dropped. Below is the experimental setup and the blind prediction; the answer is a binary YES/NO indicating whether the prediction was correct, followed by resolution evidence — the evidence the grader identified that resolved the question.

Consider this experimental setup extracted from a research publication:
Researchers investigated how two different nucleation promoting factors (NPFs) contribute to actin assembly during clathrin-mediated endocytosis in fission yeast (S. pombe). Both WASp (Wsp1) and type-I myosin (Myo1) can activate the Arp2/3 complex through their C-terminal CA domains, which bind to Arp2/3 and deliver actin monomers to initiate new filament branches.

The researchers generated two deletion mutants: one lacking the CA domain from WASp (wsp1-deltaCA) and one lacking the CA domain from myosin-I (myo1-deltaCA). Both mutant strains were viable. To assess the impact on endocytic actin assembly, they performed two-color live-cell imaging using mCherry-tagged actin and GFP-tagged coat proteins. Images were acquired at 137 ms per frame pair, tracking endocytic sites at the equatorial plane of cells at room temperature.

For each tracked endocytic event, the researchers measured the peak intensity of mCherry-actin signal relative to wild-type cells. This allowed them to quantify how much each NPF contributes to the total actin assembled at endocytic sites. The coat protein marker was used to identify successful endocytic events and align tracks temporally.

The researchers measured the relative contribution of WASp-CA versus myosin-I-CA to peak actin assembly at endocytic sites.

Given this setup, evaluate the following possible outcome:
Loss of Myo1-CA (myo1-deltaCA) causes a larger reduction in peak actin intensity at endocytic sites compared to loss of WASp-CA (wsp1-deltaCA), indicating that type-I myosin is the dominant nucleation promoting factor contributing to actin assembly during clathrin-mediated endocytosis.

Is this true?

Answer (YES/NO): NO